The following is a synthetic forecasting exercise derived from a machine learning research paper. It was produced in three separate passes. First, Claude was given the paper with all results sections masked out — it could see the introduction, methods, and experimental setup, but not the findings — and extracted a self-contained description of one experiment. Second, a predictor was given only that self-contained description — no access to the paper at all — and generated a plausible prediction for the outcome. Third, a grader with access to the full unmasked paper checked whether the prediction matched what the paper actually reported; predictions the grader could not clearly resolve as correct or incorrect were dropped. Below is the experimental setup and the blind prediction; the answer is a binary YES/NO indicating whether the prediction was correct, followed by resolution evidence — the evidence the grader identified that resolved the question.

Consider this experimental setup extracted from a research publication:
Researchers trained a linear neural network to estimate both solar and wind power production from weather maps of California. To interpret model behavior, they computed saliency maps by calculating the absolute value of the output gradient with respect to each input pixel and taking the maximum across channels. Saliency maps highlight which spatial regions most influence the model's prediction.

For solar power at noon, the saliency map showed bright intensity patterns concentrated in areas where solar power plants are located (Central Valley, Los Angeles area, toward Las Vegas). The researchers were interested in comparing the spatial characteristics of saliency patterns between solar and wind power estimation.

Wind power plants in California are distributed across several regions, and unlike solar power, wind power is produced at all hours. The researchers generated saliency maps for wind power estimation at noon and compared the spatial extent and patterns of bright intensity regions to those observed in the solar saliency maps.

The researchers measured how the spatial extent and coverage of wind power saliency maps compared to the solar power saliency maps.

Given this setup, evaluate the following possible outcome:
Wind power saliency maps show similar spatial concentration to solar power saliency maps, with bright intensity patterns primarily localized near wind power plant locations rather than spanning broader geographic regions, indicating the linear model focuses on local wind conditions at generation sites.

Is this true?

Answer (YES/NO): NO